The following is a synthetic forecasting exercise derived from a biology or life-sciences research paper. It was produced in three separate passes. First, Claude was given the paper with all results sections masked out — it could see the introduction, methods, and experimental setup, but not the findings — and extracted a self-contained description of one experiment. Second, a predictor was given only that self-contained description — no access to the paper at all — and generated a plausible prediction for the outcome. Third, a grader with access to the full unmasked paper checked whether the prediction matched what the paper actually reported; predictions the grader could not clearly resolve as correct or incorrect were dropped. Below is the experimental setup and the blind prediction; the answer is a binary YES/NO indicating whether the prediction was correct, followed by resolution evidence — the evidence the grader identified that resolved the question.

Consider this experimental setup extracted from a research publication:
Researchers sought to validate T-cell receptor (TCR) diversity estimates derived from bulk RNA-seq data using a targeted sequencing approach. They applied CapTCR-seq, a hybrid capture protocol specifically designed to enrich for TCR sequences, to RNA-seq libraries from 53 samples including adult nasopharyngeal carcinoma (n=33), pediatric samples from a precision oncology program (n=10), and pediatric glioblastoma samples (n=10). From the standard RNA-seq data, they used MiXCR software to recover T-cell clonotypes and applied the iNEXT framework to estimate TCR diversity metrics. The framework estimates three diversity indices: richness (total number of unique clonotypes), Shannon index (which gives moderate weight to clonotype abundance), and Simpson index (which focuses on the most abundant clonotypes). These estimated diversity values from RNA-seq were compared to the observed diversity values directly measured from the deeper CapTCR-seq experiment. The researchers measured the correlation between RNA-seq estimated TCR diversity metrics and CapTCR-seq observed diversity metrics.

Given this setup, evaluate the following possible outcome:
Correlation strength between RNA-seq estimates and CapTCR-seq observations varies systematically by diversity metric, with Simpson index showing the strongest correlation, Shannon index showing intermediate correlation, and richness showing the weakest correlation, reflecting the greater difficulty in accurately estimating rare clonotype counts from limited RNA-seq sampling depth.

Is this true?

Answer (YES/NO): NO